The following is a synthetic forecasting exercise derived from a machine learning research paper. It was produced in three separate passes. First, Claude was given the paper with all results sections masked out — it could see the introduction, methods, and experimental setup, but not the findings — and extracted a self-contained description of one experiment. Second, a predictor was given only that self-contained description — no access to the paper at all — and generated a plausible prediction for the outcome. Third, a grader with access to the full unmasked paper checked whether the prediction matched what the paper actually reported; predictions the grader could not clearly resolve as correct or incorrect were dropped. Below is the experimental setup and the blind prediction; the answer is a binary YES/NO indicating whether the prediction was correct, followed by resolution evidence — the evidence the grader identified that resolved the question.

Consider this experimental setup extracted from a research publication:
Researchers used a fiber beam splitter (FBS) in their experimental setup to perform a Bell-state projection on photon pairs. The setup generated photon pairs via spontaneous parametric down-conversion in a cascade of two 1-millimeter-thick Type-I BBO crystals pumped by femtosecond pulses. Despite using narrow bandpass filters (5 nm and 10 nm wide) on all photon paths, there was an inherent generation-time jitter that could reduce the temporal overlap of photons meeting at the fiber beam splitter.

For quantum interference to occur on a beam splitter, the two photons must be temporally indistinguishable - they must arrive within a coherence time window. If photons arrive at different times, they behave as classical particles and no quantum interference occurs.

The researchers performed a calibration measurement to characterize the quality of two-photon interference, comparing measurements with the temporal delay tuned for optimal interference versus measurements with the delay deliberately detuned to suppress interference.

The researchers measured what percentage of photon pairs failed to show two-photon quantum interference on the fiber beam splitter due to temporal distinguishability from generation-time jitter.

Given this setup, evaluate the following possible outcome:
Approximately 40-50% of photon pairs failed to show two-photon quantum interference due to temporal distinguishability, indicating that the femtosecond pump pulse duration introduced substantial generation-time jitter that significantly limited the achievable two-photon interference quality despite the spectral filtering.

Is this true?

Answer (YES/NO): NO